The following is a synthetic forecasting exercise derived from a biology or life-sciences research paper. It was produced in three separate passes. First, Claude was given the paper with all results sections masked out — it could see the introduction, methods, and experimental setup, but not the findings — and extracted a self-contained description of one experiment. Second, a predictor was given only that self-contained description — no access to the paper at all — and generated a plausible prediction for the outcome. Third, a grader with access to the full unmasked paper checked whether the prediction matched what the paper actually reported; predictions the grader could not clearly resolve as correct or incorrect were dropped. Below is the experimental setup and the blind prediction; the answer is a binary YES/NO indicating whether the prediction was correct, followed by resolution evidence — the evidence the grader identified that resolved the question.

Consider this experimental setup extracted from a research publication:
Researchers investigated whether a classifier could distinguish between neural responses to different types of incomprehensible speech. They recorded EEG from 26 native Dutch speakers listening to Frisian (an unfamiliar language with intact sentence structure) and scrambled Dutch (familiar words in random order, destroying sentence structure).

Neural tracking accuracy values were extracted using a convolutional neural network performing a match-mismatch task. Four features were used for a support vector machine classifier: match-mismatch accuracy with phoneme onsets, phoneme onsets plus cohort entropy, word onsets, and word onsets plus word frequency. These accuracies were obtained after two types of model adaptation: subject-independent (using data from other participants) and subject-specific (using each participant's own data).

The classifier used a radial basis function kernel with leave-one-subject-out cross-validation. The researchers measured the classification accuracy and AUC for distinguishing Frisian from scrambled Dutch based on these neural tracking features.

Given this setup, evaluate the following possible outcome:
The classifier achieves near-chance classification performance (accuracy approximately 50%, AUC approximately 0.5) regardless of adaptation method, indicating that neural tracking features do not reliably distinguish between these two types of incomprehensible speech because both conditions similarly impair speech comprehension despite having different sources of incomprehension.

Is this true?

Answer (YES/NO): NO